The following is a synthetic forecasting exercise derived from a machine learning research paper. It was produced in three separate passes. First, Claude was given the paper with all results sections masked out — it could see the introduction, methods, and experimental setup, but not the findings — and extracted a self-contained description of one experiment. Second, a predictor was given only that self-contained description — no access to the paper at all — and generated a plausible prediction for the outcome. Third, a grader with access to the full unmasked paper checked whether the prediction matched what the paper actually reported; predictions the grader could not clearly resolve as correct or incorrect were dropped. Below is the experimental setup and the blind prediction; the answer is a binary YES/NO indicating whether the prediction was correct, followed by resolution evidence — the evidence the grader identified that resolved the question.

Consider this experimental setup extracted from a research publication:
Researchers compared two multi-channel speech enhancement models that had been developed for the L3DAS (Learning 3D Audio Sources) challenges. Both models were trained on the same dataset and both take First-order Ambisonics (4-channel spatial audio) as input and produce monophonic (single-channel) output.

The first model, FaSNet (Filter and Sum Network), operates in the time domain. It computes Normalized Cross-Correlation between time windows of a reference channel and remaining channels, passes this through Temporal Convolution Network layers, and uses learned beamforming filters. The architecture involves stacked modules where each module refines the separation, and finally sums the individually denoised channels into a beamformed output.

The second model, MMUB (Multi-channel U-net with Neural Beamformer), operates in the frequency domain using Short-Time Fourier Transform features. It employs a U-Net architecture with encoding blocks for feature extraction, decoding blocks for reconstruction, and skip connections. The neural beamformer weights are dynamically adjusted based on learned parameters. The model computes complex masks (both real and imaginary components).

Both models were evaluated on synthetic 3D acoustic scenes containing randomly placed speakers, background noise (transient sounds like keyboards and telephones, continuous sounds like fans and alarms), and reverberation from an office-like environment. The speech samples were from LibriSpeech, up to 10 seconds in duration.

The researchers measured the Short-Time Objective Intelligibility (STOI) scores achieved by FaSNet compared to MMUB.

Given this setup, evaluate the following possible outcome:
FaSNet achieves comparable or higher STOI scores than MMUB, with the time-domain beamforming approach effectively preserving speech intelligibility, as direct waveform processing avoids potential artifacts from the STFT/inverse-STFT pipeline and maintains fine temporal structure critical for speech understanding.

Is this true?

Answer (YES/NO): NO